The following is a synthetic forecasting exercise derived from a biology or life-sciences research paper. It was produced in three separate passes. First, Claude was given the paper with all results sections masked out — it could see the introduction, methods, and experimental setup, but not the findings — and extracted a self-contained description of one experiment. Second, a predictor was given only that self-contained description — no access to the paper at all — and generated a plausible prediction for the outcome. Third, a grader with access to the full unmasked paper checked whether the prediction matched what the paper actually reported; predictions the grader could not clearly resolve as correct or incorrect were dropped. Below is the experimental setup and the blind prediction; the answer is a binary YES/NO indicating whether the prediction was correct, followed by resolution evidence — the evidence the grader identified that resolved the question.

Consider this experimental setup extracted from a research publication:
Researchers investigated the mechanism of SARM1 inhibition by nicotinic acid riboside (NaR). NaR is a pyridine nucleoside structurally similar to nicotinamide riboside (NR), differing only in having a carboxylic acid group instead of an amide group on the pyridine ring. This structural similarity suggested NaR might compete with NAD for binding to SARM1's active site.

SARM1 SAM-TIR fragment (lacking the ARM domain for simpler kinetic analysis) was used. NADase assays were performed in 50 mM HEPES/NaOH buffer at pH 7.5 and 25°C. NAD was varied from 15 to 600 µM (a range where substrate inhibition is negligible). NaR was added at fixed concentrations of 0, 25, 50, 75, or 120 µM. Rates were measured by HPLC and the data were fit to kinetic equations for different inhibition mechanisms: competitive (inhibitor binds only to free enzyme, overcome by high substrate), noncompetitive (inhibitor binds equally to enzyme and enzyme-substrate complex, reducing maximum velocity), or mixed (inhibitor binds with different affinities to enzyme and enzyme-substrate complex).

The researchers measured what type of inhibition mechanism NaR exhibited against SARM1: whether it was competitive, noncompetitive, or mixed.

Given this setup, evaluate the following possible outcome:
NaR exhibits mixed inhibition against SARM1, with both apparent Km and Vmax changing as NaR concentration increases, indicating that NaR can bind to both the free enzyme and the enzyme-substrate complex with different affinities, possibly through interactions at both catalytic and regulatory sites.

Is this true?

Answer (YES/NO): YES